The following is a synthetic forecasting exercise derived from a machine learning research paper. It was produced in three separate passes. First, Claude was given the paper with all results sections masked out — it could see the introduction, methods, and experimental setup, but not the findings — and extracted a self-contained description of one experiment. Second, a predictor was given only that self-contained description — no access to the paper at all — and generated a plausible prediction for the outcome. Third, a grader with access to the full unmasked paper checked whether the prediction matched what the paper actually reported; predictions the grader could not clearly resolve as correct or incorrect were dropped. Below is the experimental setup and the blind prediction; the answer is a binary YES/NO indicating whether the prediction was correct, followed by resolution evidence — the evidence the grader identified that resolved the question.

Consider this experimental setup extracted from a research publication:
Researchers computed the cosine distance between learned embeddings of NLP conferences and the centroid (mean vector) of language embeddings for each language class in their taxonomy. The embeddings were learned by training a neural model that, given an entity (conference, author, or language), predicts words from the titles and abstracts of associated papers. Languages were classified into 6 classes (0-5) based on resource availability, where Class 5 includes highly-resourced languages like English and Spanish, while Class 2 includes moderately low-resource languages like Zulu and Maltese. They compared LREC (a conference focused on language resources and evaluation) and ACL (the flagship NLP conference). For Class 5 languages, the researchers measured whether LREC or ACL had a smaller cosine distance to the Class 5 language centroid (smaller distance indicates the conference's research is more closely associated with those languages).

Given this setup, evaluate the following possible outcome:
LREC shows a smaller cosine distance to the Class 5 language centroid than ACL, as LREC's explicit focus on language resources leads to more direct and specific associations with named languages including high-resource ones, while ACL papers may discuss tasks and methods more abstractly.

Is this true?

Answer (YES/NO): NO